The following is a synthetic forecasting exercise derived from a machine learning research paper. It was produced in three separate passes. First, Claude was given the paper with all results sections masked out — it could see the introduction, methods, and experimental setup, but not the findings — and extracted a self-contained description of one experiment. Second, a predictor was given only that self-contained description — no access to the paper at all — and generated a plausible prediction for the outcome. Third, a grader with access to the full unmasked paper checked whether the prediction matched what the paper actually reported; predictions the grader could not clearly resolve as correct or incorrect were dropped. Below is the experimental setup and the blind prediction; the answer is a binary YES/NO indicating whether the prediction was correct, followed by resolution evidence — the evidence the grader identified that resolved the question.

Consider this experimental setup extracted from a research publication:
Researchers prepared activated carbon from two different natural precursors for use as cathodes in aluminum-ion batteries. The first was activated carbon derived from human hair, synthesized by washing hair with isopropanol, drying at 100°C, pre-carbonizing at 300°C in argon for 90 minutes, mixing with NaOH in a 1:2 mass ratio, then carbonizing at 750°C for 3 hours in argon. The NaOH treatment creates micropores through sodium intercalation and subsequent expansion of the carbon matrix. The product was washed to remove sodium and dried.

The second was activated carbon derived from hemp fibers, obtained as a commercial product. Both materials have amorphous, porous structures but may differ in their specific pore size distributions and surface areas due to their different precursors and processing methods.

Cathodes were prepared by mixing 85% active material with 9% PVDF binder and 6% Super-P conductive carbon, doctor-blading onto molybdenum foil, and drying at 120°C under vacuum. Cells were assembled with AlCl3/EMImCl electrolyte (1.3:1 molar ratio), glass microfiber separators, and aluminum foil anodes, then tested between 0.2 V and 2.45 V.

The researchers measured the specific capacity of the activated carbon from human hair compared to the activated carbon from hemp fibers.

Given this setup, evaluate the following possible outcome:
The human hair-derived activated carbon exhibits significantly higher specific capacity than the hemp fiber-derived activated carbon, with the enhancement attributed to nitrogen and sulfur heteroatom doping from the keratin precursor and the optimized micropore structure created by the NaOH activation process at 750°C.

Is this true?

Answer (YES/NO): NO